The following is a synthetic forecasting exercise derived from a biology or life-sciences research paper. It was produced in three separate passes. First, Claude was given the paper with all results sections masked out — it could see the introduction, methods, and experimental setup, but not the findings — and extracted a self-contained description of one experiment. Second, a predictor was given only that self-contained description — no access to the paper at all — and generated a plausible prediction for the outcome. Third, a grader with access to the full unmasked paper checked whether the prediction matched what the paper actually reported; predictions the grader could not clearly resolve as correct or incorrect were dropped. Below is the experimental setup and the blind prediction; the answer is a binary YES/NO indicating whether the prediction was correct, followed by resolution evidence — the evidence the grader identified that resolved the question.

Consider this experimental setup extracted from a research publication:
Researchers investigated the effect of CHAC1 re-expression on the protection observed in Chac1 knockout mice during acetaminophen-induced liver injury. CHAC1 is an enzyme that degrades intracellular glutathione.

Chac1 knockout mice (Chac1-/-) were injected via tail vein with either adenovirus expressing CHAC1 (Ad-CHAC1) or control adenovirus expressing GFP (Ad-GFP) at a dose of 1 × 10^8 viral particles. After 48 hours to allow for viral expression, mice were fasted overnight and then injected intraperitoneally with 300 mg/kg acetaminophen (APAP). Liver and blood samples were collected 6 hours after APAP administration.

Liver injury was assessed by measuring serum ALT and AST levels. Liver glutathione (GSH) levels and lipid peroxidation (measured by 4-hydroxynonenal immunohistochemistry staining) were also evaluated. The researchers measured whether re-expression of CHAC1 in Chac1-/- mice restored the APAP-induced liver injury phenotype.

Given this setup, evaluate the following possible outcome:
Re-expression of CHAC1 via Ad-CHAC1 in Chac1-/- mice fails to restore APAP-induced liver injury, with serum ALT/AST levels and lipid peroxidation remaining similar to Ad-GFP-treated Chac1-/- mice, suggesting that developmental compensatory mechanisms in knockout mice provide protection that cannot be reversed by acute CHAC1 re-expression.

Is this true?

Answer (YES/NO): NO